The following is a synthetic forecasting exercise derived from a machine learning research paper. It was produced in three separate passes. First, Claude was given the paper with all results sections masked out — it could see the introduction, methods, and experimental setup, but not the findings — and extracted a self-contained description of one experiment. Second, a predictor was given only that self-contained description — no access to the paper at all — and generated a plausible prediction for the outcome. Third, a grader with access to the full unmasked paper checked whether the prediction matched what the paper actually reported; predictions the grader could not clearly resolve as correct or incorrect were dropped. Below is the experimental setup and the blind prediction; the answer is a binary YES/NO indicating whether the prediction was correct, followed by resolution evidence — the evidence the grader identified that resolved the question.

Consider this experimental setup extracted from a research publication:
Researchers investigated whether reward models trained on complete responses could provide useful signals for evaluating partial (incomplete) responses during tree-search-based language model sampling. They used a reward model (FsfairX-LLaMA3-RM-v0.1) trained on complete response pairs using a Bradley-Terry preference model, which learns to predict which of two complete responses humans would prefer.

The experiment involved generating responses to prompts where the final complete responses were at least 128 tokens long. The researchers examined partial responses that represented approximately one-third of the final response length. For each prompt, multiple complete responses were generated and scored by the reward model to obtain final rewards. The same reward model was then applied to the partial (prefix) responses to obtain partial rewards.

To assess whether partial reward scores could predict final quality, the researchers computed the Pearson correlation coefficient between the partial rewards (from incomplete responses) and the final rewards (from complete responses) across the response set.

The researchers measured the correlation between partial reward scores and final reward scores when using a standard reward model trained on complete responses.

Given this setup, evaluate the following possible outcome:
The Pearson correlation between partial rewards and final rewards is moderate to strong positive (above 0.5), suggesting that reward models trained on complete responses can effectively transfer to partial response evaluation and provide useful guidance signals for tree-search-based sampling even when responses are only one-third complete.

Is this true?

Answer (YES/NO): NO